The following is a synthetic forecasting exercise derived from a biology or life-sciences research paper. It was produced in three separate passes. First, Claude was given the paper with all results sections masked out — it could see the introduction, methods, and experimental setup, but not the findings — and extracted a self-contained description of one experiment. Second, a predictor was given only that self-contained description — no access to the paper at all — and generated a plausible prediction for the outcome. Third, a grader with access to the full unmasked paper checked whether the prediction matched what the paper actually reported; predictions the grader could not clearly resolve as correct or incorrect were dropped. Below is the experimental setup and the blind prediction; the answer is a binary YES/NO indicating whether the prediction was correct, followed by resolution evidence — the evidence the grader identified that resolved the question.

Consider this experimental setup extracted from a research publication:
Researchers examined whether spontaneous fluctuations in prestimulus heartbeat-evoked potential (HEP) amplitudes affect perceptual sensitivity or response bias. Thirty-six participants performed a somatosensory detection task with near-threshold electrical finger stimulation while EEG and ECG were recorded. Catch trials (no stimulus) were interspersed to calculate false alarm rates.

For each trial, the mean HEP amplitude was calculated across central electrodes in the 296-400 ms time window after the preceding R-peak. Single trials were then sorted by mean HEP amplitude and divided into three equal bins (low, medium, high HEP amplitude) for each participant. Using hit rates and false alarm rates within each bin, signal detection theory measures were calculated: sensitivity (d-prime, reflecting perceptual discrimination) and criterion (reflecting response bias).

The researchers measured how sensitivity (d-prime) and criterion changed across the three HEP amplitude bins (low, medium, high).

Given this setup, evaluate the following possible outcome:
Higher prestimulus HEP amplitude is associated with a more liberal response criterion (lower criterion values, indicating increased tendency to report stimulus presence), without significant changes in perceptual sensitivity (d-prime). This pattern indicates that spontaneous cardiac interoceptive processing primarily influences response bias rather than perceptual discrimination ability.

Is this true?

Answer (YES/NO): NO